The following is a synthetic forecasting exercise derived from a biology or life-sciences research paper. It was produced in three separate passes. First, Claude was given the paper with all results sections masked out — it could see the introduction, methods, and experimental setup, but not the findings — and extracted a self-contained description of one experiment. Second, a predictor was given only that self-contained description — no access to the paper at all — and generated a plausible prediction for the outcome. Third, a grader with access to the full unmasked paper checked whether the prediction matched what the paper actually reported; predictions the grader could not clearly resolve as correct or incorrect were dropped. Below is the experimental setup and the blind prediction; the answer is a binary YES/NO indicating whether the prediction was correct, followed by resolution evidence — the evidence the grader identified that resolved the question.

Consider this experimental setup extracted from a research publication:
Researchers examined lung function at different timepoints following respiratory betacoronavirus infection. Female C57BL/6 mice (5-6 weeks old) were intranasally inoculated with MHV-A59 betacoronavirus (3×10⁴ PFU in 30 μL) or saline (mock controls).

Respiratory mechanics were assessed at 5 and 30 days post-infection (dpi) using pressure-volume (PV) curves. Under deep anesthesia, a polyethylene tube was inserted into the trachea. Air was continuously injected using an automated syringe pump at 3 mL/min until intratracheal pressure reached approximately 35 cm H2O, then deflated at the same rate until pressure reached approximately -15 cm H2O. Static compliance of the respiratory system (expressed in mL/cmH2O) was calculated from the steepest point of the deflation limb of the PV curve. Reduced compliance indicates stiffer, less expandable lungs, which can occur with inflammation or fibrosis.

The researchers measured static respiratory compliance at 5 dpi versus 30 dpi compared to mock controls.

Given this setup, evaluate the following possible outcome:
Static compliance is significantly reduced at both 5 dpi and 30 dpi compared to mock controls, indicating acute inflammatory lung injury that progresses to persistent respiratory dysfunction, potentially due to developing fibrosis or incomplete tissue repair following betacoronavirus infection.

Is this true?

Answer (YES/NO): NO